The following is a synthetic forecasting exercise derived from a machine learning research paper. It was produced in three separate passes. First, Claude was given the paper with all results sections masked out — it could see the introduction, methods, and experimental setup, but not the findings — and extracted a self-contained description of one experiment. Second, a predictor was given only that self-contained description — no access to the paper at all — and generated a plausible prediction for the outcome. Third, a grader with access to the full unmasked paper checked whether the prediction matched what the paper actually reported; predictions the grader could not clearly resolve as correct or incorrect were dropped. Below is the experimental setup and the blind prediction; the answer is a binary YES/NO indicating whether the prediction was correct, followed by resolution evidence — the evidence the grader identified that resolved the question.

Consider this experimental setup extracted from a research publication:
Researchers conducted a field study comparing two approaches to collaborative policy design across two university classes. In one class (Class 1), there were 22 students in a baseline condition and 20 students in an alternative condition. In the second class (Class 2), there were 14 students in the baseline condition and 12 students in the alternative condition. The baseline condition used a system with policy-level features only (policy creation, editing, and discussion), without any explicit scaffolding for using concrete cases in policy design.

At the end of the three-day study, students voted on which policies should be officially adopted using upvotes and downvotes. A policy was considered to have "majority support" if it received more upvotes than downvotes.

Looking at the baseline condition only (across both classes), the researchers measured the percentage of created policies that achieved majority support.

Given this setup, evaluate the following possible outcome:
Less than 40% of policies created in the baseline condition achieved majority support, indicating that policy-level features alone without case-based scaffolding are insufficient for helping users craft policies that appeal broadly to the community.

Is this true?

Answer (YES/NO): YES